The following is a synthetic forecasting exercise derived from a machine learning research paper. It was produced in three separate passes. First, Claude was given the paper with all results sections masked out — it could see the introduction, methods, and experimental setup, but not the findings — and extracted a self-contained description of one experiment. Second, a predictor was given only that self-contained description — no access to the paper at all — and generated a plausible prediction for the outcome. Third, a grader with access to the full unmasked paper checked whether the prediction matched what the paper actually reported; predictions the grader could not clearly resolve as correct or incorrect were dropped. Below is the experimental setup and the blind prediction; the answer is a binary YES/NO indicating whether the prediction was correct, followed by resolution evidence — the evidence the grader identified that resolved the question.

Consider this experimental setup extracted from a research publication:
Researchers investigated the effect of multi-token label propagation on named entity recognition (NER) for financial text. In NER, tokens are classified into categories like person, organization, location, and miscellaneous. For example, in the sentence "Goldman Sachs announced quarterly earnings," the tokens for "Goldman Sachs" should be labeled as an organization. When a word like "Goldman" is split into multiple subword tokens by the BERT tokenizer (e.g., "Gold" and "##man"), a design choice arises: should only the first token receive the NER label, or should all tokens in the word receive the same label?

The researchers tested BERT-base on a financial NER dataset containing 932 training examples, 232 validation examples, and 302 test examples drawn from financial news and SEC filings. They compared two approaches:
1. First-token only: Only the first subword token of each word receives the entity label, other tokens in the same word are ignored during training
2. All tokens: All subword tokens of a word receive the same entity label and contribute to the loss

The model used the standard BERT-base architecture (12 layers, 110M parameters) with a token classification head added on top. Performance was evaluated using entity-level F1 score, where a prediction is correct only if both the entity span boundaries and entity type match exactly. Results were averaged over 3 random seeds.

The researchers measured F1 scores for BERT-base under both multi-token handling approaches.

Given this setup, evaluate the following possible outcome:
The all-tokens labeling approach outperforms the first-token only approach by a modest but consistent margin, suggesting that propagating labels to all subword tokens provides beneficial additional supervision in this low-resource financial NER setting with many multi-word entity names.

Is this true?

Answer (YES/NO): NO